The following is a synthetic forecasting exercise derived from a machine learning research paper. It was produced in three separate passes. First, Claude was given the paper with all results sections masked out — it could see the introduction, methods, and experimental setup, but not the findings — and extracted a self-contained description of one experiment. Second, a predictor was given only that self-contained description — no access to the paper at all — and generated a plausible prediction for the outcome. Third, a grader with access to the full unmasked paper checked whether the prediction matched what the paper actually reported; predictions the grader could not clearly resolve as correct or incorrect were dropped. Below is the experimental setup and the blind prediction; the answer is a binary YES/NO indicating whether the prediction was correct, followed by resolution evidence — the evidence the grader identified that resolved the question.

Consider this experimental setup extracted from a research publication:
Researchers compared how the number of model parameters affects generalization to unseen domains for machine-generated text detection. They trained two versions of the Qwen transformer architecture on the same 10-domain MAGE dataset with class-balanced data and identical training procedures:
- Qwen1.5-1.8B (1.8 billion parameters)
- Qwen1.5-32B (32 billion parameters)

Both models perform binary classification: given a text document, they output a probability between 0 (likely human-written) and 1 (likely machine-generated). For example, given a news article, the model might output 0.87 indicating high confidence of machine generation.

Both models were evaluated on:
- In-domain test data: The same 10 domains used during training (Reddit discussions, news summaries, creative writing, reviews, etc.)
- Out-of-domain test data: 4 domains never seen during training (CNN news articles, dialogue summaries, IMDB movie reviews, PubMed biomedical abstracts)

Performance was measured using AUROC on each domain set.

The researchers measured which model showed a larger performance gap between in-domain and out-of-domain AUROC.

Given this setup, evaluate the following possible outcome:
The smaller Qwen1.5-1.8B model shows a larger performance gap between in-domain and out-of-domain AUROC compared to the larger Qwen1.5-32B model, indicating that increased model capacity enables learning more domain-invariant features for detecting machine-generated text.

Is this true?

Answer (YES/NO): YES